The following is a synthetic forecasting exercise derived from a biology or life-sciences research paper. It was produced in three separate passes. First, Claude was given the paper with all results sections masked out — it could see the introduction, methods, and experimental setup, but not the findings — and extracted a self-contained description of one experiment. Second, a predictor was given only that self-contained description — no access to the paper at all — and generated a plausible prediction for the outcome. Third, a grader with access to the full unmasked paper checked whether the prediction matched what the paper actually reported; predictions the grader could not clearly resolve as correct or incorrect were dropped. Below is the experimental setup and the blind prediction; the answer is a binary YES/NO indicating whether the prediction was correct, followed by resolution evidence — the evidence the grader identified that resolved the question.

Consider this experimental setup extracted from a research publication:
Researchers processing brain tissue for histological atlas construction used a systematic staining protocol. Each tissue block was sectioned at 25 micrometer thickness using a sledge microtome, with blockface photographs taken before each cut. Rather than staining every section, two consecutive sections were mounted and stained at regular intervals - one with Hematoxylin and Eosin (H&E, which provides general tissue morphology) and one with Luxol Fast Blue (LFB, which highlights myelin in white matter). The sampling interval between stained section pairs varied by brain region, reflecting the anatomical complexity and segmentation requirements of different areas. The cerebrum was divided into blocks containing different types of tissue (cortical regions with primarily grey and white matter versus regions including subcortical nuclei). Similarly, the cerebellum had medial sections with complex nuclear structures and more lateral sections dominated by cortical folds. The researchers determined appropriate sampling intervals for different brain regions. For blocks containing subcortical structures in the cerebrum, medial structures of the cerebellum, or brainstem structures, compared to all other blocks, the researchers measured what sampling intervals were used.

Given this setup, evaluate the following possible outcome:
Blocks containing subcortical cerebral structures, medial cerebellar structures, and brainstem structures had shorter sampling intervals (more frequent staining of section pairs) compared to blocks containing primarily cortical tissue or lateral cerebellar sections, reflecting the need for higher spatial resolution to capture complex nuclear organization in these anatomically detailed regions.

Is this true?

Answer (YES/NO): YES